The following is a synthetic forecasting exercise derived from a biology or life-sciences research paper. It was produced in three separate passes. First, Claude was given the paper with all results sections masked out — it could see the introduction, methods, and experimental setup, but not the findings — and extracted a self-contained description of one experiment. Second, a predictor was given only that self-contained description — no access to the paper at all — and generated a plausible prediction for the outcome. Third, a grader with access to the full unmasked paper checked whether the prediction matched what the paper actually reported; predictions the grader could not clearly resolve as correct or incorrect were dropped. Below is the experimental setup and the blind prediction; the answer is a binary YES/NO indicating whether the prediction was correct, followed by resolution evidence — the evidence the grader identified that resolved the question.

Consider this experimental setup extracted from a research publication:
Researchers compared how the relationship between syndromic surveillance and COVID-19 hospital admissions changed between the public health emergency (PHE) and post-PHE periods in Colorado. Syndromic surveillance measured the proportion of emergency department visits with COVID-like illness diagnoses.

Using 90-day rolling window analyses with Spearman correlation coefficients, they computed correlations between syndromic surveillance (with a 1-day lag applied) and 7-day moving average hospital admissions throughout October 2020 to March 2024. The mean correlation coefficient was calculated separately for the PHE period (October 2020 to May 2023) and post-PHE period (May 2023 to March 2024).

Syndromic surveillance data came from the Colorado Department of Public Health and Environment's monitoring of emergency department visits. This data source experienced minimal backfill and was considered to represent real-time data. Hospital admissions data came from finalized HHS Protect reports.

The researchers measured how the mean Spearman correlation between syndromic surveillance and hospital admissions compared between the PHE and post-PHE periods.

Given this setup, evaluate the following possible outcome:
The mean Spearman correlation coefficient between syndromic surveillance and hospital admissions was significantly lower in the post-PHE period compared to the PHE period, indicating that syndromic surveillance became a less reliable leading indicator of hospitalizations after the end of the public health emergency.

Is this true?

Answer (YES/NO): NO